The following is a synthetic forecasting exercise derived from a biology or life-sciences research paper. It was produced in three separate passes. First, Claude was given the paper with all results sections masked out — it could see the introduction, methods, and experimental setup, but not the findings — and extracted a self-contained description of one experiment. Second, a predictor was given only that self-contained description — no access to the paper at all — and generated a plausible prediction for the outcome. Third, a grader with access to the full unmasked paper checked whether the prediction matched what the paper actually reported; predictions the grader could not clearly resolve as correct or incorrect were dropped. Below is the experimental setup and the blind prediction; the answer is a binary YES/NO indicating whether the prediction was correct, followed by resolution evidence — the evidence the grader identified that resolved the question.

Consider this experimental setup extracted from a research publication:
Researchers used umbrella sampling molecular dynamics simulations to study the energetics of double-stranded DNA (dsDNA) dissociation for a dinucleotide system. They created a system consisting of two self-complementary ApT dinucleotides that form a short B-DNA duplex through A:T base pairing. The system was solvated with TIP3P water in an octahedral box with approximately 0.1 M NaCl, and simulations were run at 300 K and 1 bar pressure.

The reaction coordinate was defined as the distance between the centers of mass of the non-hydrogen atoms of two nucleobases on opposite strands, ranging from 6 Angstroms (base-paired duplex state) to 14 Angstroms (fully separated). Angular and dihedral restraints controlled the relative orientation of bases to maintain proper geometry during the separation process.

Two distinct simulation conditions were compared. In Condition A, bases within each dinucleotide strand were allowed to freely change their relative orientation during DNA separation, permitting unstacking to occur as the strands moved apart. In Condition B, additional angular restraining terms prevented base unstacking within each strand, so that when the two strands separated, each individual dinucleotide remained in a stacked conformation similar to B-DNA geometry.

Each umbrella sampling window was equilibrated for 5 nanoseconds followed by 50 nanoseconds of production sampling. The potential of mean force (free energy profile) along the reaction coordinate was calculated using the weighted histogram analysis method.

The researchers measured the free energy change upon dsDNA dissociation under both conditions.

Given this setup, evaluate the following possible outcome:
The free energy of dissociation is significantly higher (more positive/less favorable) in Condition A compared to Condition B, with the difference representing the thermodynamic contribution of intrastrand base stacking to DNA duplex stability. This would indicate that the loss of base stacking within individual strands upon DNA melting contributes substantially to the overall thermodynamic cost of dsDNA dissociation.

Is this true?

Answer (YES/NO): NO